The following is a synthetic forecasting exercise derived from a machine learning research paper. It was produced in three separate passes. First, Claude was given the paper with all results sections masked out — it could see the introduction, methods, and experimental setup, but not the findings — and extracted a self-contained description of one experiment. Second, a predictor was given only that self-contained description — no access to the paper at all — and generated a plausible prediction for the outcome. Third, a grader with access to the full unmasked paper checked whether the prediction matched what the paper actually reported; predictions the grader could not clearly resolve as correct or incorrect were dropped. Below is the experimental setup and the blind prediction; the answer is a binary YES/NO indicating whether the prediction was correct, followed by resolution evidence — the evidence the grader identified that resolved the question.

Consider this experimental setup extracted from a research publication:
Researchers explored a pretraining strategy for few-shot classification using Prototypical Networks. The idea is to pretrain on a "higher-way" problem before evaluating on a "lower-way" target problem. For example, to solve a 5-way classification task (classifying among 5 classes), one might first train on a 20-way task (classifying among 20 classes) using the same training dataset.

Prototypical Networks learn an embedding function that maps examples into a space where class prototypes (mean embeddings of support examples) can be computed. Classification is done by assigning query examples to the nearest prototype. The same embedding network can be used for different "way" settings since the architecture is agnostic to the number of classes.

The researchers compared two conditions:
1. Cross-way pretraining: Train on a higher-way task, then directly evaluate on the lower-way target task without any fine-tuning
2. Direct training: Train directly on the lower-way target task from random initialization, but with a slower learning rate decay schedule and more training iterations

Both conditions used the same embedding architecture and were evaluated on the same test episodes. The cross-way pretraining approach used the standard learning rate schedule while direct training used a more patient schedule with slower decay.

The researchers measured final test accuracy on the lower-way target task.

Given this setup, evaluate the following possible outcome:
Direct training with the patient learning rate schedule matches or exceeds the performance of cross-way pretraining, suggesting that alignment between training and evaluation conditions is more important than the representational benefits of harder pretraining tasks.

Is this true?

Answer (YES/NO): YES